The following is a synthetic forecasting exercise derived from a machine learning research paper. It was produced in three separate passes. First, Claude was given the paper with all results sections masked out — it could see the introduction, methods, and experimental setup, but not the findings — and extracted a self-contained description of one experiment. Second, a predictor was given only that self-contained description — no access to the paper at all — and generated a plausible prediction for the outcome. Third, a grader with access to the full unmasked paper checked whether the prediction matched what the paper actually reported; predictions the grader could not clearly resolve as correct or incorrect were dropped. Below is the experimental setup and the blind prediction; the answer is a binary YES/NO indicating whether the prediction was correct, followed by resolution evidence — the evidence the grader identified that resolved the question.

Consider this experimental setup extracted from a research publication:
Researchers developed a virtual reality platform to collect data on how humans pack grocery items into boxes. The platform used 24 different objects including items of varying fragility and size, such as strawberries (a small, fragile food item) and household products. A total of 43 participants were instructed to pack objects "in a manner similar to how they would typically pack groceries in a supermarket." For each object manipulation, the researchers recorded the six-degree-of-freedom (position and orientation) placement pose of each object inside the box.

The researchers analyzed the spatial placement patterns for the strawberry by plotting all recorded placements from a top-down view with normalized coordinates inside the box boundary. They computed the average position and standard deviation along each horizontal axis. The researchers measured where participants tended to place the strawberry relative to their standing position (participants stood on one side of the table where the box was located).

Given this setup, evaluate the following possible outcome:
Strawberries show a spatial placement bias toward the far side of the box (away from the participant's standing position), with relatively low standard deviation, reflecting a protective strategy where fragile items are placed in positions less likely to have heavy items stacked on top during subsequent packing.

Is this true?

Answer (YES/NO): NO